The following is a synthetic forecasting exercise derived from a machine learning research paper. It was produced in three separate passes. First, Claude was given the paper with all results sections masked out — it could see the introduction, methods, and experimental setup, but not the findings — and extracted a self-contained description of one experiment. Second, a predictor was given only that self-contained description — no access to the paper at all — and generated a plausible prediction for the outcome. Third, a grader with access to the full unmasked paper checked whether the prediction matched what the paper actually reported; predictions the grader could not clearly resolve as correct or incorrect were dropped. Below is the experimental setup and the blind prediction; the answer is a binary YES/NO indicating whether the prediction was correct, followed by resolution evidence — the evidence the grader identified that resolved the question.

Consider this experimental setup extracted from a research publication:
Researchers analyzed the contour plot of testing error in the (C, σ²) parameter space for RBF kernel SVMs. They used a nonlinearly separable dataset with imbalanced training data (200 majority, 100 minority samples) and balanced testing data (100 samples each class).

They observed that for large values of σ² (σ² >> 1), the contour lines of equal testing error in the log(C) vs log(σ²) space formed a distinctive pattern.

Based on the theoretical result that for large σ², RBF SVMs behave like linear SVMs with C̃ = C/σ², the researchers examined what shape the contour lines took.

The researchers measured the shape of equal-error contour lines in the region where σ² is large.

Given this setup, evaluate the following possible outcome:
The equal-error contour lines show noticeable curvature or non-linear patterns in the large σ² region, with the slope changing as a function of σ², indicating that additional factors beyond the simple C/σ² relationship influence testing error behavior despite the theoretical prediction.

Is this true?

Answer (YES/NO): NO